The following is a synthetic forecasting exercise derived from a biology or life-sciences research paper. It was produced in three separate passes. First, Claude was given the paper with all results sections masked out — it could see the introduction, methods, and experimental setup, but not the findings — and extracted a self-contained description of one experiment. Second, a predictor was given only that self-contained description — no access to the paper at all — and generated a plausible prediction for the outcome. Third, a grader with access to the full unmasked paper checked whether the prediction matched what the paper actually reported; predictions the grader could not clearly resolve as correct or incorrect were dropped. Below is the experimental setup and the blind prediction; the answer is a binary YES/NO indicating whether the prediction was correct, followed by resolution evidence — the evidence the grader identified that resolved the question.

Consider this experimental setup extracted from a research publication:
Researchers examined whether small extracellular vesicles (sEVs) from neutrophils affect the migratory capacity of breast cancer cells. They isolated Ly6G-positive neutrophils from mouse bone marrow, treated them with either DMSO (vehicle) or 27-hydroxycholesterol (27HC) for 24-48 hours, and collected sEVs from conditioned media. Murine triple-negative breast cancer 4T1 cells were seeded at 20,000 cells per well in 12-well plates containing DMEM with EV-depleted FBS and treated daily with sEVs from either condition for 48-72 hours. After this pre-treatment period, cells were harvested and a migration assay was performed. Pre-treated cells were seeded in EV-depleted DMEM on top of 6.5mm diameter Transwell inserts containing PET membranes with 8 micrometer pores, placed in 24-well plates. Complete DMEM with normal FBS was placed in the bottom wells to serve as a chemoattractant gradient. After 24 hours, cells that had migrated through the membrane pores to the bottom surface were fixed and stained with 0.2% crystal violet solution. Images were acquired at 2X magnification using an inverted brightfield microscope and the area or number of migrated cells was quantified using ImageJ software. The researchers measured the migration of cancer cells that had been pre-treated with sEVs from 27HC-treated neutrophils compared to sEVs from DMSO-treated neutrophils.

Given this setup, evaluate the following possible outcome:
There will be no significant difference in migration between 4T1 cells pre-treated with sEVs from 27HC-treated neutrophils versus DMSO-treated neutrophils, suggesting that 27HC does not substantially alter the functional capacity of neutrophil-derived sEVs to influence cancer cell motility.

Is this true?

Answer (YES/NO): NO